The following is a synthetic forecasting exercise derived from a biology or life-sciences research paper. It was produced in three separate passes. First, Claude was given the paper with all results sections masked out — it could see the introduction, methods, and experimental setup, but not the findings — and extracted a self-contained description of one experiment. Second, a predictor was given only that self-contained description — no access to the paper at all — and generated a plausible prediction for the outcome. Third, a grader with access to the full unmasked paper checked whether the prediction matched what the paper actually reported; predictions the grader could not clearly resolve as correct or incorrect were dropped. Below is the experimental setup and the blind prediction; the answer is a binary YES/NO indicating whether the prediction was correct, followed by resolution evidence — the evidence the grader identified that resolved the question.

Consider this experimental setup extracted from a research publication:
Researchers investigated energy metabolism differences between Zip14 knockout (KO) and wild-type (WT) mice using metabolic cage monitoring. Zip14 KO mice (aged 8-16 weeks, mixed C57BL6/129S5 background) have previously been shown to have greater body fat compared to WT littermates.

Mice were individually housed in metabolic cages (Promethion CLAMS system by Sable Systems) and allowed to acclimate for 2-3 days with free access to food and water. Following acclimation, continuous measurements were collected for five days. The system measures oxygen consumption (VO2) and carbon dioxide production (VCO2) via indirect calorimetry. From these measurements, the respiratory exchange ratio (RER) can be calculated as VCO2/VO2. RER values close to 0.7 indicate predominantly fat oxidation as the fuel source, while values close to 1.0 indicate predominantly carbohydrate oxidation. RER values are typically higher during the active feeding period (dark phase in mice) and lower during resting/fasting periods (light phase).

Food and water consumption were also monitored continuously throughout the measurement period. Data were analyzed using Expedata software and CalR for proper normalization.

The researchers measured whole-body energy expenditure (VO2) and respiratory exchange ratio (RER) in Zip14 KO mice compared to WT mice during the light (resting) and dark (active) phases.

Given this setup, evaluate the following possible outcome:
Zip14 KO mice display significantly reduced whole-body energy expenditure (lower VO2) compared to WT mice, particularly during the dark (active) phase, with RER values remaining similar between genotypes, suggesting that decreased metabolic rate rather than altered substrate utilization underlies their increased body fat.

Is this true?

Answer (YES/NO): NO